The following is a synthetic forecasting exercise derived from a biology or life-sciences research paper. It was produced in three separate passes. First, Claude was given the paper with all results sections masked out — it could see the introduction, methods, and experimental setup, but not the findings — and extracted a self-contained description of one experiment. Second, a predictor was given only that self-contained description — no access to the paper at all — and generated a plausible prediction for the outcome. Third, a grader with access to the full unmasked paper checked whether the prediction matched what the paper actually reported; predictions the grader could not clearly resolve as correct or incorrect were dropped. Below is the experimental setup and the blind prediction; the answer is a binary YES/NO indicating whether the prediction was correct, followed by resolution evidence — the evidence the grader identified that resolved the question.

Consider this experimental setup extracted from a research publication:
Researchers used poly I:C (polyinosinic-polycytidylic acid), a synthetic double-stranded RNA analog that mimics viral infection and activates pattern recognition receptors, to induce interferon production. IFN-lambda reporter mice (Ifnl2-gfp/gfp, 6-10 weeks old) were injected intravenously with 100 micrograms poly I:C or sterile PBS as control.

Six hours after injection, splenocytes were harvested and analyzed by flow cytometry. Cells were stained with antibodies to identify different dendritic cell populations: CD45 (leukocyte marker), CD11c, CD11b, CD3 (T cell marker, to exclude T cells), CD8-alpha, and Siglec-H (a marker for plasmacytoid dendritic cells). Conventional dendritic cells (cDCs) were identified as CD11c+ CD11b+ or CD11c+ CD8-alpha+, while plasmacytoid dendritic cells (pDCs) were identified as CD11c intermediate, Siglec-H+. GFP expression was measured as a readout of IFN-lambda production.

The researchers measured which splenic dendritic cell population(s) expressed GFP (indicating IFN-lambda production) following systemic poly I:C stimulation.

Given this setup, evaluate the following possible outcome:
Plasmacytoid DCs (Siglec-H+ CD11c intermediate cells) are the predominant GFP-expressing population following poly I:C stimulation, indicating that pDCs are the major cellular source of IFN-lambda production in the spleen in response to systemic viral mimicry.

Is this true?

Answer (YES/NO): NO